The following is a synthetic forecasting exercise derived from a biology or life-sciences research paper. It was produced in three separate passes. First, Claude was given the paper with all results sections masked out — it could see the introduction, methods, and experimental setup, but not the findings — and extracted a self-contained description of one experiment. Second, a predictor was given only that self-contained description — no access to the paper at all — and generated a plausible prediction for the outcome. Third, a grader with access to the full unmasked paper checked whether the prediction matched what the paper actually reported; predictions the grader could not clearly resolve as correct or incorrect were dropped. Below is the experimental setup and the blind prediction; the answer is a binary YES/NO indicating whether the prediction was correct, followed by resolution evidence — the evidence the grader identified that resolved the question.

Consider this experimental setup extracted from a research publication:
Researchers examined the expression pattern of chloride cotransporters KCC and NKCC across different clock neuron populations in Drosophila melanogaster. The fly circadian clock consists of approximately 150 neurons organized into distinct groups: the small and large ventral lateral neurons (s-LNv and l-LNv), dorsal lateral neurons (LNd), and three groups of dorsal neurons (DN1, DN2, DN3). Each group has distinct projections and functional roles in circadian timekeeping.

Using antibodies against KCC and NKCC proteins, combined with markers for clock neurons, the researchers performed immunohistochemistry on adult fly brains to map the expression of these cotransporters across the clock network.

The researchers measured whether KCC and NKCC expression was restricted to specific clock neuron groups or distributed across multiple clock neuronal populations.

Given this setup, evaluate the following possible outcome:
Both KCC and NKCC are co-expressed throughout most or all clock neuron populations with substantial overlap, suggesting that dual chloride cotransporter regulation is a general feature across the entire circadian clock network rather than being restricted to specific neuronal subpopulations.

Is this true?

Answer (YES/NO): NO